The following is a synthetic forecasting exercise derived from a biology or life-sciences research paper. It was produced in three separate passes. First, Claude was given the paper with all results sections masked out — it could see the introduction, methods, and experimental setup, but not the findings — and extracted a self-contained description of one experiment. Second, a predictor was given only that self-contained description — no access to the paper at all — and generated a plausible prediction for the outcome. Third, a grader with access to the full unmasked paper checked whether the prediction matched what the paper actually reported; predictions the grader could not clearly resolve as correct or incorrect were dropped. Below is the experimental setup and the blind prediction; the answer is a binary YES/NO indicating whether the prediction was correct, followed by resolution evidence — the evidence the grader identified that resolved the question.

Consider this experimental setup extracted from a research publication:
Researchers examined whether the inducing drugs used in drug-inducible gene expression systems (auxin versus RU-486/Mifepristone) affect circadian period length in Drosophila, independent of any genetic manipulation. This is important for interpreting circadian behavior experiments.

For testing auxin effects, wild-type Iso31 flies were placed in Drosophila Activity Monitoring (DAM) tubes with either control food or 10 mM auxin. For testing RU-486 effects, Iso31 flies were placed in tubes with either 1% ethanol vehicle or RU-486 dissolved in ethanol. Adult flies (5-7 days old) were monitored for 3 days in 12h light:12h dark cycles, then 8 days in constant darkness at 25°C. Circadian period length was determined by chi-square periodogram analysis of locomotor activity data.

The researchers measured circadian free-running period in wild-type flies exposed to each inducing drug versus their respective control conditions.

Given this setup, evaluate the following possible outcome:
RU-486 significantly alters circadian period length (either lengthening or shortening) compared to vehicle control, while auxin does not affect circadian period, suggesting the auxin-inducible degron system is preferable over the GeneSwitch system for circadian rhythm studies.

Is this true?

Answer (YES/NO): NO